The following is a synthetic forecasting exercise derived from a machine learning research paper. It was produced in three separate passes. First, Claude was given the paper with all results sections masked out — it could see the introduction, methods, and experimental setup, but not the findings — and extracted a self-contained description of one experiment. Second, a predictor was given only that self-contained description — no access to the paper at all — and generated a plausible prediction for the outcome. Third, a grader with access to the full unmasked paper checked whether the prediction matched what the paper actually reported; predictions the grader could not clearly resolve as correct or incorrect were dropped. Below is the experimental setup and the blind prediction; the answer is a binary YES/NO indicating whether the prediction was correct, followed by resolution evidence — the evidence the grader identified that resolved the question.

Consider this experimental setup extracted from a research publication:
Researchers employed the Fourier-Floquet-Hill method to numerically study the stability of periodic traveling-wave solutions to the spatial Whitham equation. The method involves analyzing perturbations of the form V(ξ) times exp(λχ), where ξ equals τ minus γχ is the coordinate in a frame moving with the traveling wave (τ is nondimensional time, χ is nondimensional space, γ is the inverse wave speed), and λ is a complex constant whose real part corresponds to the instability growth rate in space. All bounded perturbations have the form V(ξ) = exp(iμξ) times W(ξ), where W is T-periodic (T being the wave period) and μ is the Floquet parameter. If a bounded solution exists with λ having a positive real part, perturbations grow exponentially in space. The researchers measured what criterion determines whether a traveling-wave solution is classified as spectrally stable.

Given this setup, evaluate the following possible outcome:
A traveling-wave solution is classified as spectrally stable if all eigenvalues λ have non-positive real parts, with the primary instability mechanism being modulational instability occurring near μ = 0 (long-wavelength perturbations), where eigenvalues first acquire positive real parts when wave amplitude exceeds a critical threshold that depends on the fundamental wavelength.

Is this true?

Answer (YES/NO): NO